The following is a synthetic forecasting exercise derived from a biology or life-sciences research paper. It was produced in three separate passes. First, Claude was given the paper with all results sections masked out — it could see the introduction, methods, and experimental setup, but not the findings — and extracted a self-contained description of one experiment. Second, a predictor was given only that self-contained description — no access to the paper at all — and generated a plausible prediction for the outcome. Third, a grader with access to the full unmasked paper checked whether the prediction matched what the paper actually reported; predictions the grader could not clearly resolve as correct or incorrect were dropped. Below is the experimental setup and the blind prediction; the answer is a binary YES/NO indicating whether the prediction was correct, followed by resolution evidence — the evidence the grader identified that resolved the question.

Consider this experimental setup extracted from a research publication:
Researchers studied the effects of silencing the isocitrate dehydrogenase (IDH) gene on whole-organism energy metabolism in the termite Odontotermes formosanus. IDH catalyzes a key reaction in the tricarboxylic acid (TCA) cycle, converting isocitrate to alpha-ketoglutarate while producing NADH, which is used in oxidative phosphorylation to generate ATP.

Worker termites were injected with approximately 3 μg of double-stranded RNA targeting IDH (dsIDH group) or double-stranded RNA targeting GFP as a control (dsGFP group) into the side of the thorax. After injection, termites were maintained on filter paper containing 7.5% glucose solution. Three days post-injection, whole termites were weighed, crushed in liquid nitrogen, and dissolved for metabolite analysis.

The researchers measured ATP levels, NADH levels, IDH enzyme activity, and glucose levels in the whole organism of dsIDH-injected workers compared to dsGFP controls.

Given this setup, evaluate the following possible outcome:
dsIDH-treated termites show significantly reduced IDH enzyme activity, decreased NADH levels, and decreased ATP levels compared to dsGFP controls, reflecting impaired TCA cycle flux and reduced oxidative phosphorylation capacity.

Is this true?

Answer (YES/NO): YES